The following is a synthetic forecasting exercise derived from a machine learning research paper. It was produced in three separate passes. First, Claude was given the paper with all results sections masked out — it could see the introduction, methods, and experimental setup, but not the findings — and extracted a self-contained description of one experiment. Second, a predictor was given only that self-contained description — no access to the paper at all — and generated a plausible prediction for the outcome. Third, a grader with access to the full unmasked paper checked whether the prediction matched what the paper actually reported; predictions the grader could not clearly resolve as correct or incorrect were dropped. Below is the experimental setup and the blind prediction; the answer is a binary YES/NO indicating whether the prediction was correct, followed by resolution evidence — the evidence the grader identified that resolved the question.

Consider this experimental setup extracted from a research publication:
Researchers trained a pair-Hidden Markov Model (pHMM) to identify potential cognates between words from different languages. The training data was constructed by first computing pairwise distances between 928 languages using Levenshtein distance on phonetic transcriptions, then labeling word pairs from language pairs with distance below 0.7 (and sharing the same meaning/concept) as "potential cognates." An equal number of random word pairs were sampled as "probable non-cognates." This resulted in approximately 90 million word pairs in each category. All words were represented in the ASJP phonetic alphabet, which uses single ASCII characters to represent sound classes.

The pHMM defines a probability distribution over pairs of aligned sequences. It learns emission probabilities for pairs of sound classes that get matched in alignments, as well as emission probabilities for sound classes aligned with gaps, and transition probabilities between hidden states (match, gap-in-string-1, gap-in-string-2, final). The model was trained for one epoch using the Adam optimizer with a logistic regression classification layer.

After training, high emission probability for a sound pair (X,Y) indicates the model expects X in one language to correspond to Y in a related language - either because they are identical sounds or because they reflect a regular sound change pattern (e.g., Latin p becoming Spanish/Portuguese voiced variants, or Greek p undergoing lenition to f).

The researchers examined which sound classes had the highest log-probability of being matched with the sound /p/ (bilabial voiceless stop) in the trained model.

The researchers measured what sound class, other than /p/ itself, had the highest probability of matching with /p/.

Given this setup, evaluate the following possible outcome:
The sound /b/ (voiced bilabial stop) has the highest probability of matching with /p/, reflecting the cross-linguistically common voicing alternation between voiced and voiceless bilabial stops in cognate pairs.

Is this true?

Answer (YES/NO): NO